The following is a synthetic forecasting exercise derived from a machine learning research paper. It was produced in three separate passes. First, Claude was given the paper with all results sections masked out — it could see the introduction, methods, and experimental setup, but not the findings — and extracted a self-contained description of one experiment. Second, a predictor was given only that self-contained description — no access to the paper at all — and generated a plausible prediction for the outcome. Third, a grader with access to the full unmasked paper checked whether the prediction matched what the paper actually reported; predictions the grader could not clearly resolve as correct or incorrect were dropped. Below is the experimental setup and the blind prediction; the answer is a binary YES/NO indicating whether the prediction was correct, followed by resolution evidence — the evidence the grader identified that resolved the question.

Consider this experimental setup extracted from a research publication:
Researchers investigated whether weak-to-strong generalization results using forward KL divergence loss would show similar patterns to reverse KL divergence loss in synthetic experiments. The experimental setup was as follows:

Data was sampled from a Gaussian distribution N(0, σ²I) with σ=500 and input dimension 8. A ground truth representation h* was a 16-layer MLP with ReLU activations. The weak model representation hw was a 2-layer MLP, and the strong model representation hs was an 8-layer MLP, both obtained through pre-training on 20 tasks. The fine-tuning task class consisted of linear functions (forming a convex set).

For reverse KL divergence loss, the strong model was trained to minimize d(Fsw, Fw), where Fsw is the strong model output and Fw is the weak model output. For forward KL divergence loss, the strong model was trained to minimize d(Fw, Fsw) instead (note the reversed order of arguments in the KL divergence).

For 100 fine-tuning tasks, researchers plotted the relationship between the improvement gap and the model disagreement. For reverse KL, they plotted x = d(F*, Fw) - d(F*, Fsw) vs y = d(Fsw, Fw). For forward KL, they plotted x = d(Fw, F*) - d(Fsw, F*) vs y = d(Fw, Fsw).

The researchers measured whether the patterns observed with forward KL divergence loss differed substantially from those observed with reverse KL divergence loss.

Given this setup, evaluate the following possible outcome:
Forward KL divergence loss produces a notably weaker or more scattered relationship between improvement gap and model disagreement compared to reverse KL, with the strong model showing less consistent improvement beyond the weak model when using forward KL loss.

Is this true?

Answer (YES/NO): NO